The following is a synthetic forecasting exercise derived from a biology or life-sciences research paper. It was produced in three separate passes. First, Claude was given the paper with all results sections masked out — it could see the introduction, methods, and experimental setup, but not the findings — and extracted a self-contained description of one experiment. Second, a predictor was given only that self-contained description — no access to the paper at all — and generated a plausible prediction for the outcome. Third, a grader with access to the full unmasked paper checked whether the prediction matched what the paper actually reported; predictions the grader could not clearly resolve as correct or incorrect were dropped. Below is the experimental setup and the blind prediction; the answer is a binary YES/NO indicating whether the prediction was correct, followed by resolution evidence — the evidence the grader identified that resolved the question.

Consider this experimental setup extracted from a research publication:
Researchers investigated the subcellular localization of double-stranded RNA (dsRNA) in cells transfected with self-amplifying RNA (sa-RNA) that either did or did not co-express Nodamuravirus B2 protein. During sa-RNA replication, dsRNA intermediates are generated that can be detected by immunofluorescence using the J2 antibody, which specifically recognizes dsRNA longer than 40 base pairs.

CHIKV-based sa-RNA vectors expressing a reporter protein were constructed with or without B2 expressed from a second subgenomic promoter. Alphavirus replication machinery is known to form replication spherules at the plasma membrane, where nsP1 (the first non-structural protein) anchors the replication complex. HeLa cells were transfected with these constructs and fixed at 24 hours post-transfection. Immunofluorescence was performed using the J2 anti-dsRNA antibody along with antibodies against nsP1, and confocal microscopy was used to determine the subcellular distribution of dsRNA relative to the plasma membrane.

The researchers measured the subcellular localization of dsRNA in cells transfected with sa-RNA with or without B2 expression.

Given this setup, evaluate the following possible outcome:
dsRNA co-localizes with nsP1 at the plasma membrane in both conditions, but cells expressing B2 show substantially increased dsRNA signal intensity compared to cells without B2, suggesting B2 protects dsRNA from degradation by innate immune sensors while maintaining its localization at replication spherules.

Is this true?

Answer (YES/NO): NO